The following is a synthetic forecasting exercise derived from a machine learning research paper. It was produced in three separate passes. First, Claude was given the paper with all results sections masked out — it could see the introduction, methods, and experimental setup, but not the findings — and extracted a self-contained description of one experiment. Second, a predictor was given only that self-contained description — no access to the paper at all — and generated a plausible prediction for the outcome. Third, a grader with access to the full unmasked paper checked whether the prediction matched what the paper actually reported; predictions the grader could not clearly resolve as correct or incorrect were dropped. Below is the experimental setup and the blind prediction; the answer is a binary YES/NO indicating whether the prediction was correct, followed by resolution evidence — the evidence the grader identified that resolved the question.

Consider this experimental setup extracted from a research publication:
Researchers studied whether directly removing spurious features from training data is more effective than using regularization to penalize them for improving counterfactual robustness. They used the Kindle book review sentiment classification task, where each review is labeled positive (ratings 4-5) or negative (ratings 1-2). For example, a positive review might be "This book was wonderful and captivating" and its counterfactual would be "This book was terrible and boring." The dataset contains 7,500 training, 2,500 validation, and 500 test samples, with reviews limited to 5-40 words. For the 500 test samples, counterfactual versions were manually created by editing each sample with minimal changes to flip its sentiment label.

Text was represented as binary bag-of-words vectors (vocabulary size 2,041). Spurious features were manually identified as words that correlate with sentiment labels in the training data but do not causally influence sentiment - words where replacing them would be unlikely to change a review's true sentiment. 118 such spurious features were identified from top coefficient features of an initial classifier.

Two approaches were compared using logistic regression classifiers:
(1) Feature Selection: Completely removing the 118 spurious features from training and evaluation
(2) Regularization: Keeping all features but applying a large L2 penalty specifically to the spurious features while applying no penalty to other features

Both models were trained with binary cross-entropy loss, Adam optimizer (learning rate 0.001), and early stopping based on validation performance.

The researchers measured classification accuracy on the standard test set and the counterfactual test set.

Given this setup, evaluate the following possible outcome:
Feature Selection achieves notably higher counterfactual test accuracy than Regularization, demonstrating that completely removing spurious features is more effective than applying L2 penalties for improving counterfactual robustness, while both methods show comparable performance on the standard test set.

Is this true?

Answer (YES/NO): NO